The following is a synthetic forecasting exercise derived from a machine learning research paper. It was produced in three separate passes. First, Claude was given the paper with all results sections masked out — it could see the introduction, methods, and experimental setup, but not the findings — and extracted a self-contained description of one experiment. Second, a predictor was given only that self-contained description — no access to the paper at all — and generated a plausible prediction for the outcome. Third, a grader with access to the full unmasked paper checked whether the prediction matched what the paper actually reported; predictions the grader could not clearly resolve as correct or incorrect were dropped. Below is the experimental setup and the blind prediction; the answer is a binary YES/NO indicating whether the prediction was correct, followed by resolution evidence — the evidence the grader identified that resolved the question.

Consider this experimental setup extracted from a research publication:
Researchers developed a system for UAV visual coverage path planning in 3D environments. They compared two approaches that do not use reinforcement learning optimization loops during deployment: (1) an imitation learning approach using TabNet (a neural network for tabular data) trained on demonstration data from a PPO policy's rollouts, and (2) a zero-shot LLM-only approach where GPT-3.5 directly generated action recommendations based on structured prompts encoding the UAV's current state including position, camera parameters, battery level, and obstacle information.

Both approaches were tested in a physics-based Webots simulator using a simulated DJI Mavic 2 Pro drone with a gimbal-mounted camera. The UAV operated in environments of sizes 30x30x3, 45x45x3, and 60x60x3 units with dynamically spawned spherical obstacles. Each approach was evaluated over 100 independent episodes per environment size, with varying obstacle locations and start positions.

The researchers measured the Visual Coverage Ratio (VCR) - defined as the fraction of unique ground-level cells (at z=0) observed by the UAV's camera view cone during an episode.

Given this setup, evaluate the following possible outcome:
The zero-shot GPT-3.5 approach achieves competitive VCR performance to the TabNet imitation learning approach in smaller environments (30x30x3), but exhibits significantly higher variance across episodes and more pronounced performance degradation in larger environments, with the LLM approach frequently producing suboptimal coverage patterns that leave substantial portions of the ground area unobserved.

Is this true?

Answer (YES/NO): NO